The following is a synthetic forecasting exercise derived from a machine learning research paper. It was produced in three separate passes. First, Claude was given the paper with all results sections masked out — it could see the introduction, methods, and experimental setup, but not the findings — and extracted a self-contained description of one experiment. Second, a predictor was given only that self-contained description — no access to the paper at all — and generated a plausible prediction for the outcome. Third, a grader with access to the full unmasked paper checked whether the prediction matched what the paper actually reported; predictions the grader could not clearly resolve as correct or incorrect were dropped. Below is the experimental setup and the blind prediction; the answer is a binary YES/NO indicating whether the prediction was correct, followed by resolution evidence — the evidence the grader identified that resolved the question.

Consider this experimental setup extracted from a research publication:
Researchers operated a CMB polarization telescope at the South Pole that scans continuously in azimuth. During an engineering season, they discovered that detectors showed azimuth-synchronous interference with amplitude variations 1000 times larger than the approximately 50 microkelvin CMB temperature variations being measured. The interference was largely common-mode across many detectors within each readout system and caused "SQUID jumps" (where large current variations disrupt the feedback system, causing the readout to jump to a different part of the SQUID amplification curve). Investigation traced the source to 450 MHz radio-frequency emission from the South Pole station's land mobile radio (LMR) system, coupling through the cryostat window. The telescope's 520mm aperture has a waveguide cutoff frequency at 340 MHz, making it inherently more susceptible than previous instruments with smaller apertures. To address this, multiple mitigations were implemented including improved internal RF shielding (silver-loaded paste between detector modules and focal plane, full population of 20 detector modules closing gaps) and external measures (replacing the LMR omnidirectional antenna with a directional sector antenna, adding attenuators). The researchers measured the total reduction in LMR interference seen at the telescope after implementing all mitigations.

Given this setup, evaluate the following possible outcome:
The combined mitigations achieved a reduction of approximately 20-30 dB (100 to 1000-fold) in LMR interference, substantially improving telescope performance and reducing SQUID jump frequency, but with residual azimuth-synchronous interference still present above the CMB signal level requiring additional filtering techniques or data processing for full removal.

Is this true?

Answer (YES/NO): NO